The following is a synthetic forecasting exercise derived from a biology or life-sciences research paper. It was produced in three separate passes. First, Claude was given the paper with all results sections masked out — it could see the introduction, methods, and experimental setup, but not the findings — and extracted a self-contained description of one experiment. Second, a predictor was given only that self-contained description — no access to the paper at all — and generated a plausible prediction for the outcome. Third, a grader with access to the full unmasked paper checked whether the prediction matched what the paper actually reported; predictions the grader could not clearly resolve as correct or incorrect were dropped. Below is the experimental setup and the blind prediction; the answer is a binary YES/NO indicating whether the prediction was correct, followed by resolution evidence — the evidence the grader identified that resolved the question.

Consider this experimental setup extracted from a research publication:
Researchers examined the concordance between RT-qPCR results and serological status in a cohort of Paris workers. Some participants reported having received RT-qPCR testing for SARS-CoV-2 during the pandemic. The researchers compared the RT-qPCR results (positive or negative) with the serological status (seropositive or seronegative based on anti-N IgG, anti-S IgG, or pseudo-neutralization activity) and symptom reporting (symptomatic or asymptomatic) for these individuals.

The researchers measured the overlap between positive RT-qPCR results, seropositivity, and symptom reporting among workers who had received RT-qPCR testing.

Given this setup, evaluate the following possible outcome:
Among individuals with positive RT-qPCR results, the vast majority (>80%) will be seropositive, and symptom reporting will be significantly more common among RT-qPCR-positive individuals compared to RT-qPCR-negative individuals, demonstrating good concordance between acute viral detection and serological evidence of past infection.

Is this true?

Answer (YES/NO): YES